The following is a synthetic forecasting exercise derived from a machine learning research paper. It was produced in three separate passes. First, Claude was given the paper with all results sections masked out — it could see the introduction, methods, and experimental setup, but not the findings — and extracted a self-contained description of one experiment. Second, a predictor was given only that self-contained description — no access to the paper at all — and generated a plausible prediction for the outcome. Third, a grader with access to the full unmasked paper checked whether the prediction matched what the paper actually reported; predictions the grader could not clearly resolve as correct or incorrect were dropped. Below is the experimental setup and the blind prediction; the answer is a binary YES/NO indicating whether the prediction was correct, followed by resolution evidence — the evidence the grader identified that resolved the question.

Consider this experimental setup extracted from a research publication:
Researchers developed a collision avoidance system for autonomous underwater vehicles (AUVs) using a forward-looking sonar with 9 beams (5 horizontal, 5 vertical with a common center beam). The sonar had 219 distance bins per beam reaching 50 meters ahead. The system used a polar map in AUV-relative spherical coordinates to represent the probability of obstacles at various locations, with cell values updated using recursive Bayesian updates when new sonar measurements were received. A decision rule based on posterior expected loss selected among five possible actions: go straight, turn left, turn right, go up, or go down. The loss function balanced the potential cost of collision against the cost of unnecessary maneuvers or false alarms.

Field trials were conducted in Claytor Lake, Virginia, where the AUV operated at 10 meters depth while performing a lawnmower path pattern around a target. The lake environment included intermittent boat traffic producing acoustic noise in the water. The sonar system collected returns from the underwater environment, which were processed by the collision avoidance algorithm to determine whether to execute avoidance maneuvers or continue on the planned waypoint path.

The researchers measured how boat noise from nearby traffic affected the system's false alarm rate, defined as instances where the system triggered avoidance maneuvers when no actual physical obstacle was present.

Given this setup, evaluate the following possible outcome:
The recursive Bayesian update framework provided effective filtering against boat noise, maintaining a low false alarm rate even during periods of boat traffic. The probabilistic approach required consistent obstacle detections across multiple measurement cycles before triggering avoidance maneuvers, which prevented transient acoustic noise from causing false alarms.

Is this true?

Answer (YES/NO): NO